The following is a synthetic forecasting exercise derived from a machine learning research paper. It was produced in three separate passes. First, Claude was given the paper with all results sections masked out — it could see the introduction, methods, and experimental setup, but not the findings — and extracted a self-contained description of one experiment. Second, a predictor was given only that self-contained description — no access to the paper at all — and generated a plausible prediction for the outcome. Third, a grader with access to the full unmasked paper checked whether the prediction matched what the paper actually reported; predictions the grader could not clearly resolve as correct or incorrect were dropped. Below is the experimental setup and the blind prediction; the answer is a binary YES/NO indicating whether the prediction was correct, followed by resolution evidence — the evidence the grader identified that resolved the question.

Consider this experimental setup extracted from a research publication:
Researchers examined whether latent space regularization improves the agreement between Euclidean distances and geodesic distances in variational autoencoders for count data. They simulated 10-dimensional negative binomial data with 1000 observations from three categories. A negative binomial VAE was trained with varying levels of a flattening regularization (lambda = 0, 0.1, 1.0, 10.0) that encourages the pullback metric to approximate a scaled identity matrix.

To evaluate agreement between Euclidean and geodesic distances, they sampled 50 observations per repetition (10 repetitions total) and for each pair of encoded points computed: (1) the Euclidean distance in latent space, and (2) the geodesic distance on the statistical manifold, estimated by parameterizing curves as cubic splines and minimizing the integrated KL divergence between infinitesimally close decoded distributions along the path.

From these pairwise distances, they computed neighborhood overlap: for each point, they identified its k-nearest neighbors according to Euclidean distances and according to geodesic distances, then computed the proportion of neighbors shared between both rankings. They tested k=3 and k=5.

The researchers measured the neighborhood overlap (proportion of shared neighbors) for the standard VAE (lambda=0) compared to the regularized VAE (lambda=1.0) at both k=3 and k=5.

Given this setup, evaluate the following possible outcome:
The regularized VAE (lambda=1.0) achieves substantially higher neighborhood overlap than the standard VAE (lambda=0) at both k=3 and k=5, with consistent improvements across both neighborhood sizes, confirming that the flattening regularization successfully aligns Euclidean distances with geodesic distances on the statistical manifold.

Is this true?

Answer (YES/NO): NO